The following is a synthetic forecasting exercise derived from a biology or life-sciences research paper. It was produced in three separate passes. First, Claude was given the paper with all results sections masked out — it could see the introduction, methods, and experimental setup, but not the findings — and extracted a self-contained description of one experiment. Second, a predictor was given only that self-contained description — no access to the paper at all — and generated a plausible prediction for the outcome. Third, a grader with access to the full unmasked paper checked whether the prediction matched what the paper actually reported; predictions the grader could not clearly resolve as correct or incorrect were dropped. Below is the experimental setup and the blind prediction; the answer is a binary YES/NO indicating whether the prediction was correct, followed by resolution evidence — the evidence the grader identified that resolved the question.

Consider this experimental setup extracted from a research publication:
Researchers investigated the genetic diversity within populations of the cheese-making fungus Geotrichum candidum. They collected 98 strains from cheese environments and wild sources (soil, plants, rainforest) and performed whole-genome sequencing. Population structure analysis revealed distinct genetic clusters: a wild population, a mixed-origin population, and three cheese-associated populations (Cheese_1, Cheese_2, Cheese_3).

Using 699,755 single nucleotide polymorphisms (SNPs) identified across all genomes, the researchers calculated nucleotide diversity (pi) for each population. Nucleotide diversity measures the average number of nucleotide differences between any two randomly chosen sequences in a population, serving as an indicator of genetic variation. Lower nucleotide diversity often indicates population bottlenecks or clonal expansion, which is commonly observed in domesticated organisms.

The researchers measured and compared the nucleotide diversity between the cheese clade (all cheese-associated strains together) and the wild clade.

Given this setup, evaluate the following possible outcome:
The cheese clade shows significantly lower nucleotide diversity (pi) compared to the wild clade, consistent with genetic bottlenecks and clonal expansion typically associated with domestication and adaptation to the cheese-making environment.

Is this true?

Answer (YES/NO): NO